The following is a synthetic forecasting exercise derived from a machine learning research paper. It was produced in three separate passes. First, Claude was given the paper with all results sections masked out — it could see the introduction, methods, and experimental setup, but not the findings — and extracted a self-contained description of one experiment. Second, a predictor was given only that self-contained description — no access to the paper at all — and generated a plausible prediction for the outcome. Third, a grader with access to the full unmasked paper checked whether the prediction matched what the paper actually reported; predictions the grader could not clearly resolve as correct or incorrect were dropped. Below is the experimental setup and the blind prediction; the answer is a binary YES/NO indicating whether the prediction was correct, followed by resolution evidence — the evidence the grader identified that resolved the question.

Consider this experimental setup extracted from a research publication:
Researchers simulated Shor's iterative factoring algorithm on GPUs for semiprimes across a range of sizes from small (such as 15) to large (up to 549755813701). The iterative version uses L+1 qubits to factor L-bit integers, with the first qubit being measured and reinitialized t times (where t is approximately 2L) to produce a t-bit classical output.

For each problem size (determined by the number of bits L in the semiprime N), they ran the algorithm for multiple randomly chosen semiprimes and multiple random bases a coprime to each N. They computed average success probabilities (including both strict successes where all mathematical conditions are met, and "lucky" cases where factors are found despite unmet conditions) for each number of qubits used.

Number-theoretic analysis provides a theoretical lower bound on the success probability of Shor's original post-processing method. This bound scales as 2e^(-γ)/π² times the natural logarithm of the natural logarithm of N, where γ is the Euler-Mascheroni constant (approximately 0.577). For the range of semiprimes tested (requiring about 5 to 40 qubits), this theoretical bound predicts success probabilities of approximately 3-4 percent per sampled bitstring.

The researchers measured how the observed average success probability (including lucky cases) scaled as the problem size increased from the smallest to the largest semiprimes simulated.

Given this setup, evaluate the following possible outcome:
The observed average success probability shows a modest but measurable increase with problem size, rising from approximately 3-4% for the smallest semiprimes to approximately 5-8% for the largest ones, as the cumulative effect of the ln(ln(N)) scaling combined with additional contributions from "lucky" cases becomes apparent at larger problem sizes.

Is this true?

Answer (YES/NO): NO